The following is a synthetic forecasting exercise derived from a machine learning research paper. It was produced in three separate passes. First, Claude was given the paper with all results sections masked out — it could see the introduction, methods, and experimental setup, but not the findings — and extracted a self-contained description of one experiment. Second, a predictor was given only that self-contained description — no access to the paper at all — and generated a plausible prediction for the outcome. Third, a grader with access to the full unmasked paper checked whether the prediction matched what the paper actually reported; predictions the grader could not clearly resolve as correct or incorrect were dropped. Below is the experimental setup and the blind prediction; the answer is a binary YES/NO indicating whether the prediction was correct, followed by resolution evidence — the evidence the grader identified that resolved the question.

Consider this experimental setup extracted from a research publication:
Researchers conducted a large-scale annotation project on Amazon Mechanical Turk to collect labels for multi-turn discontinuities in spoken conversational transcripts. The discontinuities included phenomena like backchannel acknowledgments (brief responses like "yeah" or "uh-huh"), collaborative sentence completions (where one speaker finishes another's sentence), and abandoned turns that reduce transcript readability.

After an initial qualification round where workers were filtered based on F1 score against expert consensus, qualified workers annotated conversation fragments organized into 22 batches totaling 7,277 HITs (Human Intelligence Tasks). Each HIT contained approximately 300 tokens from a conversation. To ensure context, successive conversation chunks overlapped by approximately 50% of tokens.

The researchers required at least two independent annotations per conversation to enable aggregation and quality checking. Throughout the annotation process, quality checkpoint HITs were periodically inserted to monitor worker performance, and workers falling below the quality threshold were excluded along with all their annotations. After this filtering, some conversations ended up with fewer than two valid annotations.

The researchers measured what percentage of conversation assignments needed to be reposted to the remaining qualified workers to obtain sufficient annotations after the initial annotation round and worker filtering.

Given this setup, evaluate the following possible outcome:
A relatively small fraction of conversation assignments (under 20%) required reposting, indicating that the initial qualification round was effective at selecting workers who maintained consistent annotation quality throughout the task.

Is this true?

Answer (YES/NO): NO